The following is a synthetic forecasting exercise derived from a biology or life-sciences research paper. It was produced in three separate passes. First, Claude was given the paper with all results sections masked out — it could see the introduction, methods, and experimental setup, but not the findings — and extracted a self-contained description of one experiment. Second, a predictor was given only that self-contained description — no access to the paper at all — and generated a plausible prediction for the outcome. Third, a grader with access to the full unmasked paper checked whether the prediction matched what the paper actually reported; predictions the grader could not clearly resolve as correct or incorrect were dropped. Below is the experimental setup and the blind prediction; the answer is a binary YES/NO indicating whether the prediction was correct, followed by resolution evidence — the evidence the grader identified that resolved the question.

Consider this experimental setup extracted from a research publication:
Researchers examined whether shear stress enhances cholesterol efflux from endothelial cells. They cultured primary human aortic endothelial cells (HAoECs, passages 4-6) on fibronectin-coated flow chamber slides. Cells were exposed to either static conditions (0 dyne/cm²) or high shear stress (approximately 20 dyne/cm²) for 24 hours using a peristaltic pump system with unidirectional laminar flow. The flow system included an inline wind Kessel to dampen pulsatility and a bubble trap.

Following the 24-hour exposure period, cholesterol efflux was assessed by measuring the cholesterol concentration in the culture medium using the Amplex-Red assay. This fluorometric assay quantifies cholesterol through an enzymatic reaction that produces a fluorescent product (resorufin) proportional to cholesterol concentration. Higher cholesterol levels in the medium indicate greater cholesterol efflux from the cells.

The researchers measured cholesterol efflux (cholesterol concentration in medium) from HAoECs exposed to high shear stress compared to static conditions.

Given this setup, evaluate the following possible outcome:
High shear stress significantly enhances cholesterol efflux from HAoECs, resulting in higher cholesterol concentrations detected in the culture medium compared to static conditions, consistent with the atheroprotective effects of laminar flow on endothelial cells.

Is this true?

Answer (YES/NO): YES